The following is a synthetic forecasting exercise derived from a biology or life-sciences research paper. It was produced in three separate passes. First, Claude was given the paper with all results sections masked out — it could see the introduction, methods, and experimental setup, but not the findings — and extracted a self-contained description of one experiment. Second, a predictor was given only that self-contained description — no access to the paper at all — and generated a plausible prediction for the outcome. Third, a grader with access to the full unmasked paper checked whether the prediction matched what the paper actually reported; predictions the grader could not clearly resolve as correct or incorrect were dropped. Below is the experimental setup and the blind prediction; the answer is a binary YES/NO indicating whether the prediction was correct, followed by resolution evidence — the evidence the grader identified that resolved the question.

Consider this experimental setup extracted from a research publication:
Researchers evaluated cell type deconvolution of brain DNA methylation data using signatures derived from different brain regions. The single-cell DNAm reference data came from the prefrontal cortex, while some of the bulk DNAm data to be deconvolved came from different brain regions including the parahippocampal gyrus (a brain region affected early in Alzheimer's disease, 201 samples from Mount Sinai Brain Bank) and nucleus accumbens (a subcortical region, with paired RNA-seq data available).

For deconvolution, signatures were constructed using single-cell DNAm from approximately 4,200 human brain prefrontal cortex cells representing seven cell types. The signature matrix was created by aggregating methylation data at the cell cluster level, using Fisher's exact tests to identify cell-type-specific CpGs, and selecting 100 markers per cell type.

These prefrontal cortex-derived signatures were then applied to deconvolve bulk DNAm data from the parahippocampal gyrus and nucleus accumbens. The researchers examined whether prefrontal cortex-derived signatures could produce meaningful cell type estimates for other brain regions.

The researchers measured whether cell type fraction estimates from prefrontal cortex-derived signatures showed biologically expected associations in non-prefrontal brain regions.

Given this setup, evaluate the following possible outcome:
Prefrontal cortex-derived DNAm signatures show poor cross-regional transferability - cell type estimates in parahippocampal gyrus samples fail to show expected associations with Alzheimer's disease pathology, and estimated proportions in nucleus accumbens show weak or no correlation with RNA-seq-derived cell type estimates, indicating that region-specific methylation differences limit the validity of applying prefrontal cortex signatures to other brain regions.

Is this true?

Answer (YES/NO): NO